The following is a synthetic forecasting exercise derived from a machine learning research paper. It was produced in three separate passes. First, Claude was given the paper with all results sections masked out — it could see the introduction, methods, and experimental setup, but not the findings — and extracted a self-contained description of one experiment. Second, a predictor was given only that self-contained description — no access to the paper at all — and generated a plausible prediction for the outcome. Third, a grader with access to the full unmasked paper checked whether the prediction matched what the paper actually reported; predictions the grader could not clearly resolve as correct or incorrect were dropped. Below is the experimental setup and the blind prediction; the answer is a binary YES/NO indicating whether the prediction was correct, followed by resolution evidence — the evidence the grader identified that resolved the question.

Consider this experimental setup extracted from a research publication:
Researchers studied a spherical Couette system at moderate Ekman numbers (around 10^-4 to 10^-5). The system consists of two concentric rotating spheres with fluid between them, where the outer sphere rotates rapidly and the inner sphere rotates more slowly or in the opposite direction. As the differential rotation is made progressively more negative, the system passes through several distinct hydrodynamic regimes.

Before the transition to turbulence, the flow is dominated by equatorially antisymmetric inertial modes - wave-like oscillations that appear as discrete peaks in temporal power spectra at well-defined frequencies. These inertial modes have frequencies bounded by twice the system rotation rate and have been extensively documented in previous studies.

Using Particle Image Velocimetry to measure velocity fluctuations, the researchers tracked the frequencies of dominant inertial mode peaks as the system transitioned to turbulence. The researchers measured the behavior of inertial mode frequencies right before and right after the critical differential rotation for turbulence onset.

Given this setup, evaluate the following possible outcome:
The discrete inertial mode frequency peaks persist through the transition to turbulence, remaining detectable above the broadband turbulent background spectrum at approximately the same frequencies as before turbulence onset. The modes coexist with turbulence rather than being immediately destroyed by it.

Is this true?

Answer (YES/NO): NO